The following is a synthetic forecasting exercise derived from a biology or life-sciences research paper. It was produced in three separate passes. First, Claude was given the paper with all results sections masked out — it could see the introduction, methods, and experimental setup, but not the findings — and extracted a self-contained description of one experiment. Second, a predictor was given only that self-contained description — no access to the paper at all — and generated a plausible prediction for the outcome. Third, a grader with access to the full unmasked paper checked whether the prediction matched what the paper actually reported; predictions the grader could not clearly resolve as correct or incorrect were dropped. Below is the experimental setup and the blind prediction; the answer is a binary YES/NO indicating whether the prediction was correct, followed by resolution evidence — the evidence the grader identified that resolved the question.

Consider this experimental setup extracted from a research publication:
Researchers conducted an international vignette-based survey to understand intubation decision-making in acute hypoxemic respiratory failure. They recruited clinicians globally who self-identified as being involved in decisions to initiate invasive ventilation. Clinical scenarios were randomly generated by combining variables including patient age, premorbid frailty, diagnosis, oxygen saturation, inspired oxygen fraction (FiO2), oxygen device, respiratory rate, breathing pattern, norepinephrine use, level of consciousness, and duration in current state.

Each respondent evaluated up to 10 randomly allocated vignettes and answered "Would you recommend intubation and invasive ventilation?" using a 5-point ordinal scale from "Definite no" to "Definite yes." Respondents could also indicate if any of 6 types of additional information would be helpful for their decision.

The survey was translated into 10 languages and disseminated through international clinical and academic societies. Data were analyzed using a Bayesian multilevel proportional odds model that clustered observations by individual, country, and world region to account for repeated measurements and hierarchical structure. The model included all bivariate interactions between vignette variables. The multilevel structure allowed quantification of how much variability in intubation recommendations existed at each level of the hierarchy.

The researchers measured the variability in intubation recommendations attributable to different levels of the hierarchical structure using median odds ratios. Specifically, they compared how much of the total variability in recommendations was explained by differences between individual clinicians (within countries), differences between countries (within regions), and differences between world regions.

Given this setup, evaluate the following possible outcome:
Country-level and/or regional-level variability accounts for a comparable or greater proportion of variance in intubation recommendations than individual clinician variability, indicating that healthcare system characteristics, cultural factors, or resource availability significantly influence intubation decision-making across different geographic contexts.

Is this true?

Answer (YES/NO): NO